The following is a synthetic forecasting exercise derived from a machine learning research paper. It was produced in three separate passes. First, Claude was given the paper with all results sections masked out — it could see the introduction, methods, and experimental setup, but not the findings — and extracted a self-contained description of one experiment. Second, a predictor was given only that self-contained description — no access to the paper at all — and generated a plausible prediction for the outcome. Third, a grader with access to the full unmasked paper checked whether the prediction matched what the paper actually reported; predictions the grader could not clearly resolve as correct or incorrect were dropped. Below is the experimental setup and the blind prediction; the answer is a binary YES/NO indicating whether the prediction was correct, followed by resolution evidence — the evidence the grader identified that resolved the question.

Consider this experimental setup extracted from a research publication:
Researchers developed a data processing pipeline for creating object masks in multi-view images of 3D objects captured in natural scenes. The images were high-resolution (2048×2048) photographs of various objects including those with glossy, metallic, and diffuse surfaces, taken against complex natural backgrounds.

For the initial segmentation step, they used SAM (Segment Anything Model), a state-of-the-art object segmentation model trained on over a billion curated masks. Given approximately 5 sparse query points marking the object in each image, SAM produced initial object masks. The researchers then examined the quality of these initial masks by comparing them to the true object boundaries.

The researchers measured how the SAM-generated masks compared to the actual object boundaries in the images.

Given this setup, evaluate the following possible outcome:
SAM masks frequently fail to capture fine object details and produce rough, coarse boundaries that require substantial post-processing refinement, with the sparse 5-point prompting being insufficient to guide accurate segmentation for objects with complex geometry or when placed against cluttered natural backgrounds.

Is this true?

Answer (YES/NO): NO